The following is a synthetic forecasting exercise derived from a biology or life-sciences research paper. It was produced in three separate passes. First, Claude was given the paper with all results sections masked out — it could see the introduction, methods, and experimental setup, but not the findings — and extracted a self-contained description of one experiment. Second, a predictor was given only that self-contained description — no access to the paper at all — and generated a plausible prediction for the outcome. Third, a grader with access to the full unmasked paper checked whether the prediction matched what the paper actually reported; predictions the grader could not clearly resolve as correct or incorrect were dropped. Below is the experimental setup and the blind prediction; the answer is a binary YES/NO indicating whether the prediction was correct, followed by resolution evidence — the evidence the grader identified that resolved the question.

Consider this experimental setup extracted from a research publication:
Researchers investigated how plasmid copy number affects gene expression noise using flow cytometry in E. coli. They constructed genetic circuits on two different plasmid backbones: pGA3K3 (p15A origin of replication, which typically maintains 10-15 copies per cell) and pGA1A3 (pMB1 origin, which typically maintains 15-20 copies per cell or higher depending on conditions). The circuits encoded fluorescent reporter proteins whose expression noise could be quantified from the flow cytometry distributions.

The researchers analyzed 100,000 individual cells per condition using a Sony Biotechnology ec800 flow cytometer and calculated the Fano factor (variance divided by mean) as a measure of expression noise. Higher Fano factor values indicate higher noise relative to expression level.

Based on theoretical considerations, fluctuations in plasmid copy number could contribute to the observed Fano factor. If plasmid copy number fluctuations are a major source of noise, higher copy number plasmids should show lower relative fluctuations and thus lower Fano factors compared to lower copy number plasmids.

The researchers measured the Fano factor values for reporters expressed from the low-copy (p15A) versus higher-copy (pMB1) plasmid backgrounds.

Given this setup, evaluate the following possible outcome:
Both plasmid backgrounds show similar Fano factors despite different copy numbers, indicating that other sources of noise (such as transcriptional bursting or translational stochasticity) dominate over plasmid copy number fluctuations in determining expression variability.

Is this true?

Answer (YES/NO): NO